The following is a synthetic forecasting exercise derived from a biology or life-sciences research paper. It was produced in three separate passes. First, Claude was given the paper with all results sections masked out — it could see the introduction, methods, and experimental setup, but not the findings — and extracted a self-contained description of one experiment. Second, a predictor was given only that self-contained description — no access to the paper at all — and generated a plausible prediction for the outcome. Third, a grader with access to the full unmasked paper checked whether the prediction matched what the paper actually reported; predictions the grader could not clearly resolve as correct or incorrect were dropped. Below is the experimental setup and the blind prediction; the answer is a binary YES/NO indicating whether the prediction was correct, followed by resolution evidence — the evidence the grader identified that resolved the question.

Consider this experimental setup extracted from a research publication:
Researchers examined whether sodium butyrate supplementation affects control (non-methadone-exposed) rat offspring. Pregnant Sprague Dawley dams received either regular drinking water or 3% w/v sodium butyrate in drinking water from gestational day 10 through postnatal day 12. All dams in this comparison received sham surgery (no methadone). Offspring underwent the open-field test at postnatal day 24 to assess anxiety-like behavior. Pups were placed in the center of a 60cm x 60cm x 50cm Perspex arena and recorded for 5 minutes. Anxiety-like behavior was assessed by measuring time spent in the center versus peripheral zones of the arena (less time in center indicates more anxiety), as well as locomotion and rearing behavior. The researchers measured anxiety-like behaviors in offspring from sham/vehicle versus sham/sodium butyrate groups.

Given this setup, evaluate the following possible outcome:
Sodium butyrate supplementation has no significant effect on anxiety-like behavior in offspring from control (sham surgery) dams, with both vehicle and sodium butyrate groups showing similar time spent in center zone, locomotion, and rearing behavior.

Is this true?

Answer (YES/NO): NO